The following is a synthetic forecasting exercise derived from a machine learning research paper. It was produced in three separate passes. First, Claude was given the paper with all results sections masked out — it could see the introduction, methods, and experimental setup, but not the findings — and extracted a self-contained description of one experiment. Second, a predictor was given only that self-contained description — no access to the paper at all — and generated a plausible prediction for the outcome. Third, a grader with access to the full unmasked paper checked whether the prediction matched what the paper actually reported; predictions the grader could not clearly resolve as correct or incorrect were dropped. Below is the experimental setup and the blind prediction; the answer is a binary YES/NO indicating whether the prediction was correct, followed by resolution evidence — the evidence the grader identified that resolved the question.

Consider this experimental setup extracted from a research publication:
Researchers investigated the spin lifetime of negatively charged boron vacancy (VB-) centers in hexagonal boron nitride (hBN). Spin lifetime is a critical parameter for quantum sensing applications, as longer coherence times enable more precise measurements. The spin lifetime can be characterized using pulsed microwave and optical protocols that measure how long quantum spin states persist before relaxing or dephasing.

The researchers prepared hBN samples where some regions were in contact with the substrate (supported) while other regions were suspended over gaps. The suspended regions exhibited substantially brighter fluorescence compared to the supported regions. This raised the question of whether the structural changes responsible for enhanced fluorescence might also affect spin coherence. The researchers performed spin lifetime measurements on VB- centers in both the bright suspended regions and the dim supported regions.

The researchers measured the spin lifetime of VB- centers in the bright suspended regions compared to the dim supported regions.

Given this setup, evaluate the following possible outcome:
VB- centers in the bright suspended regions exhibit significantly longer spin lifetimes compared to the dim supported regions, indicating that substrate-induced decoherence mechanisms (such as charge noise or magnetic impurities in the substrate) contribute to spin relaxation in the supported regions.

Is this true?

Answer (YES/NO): NO